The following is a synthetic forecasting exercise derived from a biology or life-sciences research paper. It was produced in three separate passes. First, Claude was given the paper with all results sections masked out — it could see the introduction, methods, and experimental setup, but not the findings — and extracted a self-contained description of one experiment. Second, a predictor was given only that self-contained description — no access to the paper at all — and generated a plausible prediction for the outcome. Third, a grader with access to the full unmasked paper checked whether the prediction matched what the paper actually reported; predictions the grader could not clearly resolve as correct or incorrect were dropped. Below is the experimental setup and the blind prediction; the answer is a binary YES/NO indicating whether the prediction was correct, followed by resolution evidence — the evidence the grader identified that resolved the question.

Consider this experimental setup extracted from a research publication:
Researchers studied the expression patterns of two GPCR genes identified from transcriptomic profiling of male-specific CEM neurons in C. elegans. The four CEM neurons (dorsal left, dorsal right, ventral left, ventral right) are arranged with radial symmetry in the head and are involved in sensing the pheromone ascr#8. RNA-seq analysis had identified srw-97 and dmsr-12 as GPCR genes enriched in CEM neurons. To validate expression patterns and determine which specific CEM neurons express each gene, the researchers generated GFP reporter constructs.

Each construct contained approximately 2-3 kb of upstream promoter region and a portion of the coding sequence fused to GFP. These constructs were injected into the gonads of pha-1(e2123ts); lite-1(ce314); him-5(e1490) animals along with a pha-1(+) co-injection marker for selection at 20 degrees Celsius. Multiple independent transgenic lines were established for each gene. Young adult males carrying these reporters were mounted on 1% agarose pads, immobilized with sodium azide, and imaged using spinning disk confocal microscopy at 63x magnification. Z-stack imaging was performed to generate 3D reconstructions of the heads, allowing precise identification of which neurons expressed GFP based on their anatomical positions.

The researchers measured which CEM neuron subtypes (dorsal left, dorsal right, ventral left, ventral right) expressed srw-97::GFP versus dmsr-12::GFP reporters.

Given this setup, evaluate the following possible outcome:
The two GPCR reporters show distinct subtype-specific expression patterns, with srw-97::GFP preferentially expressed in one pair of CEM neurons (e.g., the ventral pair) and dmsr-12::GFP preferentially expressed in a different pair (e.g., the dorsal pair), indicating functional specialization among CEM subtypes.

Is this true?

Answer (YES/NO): YES